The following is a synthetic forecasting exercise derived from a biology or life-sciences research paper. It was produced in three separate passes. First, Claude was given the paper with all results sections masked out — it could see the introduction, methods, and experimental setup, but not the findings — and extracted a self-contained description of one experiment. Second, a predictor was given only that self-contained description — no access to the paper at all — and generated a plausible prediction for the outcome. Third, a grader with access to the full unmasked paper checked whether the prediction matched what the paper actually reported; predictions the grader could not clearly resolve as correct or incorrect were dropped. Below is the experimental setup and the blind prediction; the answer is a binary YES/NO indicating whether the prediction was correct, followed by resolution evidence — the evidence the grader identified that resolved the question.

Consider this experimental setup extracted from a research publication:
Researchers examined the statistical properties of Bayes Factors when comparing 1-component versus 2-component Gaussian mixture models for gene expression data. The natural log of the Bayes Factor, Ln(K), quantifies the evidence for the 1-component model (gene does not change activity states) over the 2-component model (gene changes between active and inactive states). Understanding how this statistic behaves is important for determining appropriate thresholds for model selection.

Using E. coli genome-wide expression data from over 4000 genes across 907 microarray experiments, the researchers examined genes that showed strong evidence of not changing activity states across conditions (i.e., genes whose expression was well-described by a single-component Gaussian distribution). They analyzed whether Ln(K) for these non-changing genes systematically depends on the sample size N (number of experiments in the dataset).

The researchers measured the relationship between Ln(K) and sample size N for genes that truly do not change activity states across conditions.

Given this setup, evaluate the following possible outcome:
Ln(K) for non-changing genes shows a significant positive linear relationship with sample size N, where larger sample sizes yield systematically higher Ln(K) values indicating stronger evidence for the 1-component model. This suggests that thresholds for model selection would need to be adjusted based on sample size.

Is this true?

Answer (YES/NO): NO